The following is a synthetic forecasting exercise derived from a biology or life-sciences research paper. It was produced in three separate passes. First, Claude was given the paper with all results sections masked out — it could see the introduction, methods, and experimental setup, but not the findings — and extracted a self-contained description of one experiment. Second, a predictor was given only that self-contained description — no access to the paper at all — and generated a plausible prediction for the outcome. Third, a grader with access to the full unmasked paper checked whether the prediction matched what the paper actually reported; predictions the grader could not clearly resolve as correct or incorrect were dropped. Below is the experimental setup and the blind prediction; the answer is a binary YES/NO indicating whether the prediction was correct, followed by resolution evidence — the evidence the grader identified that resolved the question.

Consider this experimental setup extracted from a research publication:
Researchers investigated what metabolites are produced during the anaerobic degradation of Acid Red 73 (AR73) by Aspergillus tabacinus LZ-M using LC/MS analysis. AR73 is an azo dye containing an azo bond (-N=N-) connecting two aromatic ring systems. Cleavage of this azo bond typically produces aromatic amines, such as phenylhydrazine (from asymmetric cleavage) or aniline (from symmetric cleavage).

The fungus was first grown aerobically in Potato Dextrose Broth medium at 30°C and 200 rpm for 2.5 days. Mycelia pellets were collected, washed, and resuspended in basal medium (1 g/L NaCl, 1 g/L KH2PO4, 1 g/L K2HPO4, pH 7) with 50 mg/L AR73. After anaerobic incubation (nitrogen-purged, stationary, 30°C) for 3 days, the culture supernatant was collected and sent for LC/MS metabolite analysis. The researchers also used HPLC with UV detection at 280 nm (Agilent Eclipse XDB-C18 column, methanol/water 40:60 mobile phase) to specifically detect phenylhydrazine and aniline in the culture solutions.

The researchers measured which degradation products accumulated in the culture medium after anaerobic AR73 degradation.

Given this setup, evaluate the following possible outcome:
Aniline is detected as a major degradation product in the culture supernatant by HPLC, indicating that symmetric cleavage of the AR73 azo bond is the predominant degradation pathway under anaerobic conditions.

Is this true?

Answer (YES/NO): NO